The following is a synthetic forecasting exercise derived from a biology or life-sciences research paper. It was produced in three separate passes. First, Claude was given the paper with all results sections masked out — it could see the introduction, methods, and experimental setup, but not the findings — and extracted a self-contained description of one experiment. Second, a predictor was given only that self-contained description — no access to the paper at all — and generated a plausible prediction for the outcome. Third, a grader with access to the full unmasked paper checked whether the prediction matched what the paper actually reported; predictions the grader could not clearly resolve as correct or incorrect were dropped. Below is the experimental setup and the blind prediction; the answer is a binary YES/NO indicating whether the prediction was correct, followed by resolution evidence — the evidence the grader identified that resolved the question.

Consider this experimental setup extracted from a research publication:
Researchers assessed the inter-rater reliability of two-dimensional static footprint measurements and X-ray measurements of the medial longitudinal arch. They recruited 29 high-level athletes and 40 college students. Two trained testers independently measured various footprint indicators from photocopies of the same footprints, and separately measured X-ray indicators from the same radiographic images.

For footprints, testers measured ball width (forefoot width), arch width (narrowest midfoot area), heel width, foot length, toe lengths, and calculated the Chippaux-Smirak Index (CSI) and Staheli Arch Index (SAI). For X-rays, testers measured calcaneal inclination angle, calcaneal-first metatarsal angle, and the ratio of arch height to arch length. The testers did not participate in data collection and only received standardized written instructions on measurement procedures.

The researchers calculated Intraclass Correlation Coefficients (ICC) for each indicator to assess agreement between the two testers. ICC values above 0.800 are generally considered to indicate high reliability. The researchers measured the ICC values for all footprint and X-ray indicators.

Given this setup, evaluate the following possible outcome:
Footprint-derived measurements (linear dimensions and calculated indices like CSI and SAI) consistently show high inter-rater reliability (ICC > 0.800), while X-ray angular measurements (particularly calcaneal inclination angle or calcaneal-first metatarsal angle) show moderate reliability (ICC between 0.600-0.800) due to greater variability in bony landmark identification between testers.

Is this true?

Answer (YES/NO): NO